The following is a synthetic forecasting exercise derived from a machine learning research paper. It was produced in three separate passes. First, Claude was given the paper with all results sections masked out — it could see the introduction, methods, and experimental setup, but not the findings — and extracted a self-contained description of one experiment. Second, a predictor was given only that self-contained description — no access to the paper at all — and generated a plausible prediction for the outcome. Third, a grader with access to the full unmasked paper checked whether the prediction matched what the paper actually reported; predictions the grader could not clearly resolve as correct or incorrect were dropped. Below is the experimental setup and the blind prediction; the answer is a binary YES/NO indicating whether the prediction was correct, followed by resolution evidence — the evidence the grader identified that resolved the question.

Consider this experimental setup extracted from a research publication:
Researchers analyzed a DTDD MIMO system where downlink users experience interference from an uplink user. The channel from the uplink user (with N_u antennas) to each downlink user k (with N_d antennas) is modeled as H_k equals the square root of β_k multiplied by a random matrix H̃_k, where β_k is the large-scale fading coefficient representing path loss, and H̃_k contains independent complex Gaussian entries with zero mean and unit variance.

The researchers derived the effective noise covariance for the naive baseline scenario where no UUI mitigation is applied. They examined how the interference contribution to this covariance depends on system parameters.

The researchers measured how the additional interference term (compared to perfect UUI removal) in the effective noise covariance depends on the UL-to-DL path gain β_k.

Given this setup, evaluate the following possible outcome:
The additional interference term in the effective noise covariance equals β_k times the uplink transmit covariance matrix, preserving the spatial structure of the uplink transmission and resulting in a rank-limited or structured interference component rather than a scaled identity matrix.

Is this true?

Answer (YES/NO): NO